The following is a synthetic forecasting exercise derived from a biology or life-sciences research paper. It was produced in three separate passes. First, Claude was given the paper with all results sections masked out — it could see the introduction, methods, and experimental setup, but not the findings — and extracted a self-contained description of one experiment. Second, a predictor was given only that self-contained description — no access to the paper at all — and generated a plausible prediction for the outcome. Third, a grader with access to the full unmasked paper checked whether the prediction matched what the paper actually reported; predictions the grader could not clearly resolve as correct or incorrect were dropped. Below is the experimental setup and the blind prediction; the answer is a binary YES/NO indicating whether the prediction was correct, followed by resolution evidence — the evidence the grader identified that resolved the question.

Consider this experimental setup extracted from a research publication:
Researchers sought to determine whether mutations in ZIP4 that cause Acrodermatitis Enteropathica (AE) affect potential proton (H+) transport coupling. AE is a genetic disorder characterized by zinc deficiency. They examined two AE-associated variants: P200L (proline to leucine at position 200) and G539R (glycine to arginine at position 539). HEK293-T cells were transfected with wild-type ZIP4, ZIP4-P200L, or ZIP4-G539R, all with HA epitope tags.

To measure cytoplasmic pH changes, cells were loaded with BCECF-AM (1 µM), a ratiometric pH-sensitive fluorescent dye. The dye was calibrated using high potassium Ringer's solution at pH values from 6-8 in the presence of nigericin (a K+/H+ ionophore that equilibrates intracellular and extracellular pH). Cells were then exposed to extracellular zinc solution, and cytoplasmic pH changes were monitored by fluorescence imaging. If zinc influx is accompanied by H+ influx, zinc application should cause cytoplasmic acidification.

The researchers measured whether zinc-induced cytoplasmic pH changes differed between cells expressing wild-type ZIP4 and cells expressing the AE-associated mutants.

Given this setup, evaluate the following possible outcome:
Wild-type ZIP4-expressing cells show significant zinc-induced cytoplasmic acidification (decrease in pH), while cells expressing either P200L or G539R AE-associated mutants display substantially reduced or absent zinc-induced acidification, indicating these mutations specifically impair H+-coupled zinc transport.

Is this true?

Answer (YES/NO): NO